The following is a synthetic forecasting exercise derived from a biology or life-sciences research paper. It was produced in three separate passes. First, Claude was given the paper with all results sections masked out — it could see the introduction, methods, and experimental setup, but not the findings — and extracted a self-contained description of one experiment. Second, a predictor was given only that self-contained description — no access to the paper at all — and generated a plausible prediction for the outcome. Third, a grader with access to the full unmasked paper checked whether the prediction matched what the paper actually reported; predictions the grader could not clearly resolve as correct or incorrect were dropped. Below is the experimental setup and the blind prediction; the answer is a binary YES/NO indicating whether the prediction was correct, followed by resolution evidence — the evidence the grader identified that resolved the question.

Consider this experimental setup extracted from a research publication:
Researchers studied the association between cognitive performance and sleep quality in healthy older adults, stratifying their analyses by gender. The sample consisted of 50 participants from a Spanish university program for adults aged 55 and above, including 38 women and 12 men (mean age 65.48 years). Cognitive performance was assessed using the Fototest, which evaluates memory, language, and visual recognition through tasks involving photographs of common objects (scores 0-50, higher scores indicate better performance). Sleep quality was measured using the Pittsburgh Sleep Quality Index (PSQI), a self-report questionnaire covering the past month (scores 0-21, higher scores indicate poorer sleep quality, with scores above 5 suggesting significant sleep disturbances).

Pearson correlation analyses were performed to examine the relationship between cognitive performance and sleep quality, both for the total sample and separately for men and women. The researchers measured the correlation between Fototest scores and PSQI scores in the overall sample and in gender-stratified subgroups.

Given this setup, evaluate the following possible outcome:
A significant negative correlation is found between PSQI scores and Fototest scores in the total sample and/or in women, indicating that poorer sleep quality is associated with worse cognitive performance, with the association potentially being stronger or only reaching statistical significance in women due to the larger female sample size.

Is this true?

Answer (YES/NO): YES